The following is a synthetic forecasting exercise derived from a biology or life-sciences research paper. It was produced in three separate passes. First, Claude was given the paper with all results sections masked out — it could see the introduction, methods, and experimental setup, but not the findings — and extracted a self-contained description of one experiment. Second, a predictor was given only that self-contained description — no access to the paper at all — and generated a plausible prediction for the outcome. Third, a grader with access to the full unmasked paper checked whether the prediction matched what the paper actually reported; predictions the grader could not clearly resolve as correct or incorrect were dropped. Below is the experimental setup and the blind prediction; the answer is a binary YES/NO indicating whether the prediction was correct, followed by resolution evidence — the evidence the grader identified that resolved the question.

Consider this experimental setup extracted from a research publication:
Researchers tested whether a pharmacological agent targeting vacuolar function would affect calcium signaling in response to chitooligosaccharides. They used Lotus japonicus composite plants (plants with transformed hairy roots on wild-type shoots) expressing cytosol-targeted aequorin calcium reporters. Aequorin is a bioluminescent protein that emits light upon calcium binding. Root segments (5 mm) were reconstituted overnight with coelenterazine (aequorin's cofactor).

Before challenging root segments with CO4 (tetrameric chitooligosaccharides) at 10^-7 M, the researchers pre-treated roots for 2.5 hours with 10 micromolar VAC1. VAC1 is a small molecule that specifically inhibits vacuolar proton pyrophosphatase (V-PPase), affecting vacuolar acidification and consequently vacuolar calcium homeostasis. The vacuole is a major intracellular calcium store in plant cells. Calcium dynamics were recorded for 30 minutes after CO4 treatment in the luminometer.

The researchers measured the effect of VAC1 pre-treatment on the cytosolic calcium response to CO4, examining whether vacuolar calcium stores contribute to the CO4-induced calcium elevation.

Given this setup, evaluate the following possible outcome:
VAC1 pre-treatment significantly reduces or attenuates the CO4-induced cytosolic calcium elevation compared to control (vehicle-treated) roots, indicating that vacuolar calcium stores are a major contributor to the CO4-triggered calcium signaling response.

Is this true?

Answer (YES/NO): NO